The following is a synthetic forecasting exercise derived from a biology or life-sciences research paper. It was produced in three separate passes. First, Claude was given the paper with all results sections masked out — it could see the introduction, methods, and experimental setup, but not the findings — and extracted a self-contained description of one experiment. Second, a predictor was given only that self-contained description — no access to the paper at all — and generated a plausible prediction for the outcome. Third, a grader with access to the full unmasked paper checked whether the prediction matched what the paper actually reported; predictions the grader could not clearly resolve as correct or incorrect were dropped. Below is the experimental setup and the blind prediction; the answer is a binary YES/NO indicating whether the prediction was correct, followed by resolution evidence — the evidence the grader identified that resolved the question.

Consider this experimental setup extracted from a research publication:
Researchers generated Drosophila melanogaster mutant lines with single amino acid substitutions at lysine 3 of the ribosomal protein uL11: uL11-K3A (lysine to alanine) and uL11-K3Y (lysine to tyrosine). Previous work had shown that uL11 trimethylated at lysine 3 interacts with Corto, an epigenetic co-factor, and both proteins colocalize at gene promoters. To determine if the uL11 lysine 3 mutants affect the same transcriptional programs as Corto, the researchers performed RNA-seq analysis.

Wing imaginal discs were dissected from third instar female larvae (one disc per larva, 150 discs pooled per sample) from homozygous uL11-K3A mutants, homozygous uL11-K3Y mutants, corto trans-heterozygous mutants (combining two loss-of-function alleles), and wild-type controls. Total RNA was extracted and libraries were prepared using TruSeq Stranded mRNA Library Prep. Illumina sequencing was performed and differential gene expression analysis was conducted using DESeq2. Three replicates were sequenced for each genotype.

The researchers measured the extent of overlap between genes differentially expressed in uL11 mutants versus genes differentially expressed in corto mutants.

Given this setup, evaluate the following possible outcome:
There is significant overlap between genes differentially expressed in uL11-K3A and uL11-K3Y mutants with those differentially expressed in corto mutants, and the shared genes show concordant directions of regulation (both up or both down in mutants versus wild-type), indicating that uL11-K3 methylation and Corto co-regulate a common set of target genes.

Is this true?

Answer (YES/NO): NO